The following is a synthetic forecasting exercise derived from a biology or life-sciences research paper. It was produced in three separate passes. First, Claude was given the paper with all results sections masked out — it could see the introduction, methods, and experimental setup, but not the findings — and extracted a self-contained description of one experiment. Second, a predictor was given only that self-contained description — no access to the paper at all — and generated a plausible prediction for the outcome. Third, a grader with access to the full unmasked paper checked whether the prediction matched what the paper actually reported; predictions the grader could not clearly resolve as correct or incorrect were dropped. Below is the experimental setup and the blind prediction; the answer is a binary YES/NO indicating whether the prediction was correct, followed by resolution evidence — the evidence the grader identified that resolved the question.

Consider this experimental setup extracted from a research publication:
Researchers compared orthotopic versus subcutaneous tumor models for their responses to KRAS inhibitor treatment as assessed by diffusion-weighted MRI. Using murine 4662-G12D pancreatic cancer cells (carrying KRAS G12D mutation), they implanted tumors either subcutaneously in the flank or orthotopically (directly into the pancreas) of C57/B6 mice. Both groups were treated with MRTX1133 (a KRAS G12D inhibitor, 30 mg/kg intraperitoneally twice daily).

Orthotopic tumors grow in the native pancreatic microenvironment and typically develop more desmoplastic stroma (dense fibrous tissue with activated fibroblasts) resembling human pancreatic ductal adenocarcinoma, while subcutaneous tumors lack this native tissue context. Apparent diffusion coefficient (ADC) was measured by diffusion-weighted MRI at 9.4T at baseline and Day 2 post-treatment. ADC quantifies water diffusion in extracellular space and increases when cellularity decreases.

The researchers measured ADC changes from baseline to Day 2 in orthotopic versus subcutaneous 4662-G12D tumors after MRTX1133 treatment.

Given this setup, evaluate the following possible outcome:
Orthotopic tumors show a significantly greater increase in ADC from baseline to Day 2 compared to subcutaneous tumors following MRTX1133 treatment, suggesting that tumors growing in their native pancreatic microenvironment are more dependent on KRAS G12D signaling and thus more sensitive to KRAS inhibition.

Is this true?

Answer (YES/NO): NO